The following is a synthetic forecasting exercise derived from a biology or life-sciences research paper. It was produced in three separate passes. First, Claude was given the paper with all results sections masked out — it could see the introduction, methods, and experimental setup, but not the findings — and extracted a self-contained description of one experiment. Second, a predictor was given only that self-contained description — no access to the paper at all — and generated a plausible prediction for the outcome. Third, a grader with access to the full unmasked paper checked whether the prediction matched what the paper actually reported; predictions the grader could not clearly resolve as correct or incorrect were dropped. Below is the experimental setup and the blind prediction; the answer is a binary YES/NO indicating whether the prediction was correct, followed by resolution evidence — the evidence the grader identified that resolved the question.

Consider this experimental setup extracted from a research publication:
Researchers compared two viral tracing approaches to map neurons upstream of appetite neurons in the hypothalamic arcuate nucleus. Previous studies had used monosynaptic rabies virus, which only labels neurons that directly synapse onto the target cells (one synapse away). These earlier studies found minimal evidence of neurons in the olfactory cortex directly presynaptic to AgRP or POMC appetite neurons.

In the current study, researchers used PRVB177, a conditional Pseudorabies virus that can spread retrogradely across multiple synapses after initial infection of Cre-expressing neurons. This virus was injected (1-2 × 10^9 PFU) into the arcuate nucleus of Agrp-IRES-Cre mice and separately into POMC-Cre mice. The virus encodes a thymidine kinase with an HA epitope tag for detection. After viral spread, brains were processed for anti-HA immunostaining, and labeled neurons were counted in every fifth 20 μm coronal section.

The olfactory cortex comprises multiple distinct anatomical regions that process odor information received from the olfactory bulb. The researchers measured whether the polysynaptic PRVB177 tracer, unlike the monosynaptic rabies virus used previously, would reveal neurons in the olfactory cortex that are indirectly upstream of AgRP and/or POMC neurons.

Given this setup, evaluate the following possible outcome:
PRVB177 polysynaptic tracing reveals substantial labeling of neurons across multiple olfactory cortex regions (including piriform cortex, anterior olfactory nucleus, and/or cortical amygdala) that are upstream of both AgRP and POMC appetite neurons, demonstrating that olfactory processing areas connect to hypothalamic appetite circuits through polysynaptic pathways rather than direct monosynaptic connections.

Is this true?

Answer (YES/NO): YES